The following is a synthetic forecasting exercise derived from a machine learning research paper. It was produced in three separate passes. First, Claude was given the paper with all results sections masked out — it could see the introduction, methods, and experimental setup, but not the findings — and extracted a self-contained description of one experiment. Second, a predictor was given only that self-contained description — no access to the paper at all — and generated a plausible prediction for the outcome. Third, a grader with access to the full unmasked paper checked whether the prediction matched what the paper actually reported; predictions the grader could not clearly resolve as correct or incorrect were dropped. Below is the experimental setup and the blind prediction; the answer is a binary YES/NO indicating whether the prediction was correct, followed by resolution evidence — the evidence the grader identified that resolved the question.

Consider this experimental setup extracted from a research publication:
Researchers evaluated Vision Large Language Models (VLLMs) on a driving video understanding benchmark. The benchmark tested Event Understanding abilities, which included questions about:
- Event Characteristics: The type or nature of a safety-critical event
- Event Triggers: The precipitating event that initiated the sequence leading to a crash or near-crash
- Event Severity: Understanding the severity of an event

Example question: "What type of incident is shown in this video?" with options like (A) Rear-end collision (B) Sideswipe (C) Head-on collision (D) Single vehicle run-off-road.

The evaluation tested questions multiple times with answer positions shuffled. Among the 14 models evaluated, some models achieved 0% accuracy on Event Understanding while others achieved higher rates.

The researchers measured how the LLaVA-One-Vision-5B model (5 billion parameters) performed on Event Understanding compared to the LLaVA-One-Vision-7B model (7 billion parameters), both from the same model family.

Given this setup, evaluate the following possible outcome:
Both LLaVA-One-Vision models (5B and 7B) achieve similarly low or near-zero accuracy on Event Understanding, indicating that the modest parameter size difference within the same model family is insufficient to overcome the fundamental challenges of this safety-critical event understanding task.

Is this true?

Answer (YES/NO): YES